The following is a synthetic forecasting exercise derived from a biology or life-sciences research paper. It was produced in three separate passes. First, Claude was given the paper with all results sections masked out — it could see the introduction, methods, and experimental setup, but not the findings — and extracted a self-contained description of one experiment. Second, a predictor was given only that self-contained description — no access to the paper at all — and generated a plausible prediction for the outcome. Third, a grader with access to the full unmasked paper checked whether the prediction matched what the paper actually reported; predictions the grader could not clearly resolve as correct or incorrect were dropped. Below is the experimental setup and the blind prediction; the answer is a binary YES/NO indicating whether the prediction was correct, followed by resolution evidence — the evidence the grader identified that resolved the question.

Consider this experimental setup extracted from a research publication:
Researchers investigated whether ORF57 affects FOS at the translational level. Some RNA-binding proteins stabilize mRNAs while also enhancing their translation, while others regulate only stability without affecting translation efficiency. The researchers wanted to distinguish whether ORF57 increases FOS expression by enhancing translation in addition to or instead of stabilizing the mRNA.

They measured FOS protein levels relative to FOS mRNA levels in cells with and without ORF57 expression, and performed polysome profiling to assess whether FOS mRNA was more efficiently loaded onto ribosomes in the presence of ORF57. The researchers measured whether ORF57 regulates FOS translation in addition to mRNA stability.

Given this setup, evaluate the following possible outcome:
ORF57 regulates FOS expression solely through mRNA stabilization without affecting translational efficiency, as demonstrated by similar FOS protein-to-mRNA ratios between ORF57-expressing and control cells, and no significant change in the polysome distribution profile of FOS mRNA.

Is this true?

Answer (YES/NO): NO